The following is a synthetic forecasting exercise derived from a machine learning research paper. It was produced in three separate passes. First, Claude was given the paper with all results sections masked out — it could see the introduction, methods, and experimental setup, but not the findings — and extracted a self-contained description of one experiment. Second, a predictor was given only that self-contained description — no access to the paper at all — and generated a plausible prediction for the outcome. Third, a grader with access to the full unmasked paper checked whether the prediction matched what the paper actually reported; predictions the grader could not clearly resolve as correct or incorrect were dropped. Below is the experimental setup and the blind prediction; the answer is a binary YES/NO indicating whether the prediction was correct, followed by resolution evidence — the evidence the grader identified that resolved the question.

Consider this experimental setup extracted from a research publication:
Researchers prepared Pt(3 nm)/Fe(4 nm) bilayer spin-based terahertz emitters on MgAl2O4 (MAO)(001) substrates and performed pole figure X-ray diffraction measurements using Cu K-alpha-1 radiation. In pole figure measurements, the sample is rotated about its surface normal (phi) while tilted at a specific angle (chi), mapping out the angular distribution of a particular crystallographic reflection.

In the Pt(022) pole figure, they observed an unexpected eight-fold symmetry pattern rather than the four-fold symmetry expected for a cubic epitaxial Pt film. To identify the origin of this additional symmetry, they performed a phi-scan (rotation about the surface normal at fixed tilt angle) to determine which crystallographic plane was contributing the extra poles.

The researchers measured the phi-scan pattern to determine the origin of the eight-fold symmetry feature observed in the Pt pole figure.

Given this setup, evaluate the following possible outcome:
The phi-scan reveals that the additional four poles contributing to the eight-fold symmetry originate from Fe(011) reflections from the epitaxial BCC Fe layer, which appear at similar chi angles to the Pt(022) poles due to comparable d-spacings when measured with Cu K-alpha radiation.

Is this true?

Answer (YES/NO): NO